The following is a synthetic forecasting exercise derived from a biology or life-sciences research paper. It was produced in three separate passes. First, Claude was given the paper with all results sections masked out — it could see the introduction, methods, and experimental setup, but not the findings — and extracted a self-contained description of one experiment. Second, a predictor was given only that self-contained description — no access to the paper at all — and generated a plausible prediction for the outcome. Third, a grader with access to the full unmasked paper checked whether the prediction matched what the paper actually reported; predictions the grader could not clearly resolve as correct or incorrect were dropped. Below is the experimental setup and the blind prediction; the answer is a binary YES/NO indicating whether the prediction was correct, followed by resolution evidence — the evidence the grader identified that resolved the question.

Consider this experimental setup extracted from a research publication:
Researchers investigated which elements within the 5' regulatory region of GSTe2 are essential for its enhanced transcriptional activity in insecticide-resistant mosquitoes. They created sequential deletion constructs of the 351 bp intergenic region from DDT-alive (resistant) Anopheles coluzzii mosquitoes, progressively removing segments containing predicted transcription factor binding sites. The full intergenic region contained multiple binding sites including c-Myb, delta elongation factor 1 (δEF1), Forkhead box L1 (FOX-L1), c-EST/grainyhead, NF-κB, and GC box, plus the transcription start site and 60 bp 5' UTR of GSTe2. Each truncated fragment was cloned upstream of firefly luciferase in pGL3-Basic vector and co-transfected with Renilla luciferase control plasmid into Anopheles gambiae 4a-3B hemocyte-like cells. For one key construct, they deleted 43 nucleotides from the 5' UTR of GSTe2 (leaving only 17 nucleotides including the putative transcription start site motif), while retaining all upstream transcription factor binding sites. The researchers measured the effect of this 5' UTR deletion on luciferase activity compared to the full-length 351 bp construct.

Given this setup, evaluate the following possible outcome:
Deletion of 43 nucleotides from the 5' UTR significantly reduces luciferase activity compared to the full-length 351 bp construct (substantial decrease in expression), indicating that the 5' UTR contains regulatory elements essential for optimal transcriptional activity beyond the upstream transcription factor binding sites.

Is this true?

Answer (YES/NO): YES